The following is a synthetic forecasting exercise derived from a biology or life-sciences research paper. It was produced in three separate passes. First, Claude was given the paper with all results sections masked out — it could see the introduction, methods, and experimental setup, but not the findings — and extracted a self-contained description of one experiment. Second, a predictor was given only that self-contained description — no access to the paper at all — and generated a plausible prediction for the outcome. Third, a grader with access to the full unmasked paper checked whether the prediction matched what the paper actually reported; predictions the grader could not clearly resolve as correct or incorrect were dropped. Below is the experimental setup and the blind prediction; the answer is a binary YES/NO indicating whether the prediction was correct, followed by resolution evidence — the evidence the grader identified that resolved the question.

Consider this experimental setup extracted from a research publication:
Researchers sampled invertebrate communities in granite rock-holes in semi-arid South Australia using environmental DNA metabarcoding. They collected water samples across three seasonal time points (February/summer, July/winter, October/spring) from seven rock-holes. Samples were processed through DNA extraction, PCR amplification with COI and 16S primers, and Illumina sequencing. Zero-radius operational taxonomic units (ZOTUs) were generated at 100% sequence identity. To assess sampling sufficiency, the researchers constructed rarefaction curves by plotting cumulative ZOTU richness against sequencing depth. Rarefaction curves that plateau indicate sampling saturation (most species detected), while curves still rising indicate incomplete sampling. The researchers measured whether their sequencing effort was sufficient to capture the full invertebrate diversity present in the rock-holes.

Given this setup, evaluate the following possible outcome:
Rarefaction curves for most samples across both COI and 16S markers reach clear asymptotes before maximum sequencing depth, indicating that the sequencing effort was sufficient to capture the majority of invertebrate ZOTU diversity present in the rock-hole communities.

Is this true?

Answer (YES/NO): NO